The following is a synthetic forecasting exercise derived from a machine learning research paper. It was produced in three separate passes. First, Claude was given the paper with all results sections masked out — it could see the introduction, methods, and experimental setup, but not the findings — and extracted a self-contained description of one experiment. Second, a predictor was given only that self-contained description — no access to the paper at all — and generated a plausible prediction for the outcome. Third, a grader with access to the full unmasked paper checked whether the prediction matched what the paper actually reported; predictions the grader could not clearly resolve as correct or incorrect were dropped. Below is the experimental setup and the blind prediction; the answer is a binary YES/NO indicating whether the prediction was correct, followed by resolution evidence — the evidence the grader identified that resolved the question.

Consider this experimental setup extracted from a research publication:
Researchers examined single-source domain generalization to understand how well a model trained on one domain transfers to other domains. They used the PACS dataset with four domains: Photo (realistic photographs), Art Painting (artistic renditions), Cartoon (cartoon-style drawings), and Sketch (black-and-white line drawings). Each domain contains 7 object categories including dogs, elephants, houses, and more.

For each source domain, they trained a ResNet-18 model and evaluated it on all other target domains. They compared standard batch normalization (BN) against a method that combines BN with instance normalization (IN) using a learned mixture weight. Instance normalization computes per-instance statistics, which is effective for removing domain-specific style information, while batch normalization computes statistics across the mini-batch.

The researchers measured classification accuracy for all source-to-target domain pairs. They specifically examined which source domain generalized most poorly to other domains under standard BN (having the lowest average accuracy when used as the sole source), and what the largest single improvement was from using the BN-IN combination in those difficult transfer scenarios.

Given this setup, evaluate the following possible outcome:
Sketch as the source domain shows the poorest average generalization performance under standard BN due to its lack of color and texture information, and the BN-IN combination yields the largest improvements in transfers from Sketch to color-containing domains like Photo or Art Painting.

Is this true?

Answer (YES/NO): NO